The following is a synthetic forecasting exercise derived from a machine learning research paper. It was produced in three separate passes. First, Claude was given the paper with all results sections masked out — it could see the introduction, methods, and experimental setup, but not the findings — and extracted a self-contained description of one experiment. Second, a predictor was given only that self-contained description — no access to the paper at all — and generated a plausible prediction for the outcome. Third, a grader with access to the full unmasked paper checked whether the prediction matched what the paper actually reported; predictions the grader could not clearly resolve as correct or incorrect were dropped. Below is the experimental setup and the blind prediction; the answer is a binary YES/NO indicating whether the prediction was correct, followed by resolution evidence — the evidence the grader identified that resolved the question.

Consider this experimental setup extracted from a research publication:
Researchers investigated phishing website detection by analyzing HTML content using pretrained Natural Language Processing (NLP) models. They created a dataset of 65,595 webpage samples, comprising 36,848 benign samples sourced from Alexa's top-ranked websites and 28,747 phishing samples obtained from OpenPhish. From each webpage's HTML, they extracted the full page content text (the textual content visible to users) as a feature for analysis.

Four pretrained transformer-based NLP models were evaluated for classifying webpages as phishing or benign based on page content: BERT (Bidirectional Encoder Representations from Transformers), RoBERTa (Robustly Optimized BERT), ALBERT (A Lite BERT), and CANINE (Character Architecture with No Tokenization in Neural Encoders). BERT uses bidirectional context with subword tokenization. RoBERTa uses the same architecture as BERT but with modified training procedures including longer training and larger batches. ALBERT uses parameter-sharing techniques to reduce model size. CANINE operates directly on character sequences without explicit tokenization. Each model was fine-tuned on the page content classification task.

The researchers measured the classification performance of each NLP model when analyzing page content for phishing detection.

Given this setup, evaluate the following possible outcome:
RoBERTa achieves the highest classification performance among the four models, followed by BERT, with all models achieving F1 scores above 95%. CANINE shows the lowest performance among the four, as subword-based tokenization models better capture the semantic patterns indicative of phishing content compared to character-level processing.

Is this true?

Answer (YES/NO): NO